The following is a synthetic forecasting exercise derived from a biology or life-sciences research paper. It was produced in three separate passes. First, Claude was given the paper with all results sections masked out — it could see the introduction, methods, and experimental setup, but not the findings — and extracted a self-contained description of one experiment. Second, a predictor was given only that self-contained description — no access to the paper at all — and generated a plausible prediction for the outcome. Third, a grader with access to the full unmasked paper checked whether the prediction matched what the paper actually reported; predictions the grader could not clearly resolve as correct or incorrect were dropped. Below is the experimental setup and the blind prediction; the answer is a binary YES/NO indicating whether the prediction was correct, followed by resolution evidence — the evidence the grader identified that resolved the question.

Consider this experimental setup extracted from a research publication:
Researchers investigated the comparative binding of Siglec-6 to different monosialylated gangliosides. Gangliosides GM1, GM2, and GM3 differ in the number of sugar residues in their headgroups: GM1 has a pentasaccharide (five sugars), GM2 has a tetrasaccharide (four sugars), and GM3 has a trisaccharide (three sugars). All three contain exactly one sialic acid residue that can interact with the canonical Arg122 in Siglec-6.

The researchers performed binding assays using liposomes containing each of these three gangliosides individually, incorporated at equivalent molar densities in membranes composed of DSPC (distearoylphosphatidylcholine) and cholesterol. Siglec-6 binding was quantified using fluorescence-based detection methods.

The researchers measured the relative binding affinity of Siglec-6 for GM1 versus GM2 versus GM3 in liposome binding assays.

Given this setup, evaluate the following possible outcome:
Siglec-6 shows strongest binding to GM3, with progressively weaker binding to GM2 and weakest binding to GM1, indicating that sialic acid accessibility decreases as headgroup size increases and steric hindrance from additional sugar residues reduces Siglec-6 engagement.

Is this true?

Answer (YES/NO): NO